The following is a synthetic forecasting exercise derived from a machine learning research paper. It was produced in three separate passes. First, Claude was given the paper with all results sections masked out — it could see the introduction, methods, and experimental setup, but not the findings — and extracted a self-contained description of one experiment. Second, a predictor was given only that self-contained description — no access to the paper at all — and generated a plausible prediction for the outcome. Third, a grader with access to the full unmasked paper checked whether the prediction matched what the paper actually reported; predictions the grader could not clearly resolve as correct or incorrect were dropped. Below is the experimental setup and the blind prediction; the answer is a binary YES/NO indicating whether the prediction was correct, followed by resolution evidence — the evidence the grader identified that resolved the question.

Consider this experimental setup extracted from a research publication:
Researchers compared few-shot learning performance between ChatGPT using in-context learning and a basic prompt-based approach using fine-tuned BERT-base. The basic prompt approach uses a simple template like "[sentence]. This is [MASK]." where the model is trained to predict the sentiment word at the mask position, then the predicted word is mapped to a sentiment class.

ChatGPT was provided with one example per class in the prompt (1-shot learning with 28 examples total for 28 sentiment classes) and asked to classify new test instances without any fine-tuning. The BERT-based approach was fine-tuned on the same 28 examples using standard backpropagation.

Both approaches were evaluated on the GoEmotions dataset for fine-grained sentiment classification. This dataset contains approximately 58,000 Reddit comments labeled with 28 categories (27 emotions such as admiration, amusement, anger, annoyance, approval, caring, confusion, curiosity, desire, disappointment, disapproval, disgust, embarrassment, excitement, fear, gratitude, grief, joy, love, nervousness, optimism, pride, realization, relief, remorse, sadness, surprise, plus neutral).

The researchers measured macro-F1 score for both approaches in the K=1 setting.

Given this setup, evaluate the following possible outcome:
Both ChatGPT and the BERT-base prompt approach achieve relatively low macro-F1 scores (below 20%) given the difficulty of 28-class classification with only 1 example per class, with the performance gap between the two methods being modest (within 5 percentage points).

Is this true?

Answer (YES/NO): NO